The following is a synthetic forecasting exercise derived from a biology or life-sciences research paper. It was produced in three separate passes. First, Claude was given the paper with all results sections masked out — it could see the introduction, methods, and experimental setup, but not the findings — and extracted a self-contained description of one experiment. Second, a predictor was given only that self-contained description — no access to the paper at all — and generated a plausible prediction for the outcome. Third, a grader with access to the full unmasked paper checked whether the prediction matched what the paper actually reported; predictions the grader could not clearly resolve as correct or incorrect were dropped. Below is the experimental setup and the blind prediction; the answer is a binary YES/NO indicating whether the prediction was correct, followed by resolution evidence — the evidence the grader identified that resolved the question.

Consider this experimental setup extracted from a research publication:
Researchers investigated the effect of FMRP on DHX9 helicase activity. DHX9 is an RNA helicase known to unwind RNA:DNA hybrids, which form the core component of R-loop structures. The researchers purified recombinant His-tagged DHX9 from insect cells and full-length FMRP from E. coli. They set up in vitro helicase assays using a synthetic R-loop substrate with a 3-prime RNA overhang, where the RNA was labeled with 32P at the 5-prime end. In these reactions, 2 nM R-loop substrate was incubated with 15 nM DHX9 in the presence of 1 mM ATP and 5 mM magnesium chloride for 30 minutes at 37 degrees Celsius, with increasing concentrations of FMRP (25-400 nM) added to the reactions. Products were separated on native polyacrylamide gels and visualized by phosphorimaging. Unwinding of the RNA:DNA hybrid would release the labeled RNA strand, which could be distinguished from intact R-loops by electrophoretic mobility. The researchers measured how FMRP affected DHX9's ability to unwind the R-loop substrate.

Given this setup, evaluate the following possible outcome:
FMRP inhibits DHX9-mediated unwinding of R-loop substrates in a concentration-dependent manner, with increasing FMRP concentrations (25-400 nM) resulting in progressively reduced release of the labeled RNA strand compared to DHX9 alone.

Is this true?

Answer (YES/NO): YES